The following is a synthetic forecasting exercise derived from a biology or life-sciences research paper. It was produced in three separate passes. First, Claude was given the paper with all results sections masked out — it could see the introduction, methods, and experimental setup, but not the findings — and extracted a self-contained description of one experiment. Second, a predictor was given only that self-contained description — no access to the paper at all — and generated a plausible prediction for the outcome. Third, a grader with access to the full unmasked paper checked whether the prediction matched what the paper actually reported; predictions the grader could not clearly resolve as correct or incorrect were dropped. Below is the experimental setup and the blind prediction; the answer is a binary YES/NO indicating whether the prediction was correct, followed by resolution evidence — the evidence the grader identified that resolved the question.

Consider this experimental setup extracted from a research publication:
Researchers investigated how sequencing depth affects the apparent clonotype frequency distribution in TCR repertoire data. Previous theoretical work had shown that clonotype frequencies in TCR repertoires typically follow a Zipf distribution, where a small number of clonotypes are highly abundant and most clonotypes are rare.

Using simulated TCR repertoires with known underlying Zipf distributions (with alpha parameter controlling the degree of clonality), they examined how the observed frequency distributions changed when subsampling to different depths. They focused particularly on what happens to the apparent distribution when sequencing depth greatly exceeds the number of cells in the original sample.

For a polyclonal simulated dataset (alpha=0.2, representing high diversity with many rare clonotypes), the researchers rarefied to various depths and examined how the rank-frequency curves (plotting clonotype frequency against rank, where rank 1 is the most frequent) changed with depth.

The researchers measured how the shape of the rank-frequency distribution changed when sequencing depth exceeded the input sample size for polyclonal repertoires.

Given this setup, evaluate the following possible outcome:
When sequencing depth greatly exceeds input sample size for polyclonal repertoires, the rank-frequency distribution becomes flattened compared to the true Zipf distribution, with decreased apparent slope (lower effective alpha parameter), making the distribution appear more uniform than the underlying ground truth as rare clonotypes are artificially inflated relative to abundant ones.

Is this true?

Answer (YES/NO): NO